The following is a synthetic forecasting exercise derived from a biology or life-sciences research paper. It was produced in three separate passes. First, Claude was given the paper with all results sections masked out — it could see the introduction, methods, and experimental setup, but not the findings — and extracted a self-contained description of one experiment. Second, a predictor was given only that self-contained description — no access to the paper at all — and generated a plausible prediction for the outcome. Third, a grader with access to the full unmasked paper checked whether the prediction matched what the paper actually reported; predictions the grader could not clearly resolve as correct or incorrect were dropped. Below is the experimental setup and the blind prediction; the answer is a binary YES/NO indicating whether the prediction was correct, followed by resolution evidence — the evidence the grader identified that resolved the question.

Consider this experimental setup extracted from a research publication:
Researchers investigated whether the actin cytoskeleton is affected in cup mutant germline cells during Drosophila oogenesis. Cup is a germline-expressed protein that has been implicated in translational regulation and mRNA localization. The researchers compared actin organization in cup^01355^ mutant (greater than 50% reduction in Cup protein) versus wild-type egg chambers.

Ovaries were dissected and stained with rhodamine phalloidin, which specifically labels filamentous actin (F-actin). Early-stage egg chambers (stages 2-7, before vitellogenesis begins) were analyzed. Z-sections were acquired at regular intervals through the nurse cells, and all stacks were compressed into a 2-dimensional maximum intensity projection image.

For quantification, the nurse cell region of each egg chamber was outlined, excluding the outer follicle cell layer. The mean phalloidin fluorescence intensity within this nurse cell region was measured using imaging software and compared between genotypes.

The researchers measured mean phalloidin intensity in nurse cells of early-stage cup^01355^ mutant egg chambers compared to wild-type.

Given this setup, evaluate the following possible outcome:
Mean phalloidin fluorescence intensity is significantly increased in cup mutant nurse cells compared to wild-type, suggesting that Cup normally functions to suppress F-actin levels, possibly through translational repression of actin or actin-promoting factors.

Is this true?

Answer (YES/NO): NO